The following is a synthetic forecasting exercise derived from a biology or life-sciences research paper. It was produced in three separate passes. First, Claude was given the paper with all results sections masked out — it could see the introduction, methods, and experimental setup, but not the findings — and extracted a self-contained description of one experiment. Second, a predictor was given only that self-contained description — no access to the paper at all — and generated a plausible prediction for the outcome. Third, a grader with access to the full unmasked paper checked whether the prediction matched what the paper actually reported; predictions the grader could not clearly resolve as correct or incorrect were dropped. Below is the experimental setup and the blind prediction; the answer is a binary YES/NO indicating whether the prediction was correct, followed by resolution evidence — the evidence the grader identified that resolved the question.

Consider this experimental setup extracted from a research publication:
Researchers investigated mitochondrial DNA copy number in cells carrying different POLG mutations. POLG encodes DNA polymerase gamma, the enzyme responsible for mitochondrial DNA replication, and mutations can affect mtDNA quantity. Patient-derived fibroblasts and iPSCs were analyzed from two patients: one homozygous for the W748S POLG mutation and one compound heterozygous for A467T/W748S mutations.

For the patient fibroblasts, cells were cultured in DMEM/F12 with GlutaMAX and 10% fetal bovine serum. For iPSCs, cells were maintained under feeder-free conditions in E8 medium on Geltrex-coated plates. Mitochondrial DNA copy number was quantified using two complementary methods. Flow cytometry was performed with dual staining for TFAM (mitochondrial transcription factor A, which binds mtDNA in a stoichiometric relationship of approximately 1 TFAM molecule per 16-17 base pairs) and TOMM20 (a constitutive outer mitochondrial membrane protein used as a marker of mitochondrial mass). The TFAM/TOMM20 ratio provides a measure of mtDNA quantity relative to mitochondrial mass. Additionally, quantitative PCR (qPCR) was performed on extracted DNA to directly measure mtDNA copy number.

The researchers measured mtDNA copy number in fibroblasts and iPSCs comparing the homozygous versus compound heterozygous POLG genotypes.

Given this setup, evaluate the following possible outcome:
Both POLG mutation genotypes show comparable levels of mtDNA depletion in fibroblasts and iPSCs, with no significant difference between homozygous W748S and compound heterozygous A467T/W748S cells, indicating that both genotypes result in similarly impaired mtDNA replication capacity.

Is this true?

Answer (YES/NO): YES